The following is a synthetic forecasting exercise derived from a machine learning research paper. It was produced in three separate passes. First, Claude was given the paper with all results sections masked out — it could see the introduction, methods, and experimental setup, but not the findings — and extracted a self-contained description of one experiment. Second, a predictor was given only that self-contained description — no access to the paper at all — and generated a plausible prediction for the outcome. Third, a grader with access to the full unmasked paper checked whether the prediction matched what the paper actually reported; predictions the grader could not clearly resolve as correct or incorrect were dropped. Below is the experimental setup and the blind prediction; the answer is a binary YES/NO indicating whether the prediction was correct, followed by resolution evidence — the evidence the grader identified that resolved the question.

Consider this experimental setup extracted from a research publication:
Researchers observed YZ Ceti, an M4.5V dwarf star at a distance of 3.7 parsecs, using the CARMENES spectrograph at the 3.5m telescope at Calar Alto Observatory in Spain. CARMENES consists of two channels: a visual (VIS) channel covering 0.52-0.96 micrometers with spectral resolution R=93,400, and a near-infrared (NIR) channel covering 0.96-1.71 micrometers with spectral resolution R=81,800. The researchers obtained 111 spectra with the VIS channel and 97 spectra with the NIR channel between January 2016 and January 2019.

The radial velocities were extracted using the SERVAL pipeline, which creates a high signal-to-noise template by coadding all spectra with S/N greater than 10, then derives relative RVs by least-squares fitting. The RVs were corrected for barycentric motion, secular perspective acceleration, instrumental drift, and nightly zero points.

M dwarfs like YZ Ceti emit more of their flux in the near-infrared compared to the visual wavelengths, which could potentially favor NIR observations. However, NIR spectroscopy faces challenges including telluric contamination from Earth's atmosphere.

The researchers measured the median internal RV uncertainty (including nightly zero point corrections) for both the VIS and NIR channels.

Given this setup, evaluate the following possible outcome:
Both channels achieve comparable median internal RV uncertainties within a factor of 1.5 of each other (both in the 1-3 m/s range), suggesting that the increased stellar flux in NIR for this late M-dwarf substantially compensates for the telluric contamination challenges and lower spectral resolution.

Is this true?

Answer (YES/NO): NO